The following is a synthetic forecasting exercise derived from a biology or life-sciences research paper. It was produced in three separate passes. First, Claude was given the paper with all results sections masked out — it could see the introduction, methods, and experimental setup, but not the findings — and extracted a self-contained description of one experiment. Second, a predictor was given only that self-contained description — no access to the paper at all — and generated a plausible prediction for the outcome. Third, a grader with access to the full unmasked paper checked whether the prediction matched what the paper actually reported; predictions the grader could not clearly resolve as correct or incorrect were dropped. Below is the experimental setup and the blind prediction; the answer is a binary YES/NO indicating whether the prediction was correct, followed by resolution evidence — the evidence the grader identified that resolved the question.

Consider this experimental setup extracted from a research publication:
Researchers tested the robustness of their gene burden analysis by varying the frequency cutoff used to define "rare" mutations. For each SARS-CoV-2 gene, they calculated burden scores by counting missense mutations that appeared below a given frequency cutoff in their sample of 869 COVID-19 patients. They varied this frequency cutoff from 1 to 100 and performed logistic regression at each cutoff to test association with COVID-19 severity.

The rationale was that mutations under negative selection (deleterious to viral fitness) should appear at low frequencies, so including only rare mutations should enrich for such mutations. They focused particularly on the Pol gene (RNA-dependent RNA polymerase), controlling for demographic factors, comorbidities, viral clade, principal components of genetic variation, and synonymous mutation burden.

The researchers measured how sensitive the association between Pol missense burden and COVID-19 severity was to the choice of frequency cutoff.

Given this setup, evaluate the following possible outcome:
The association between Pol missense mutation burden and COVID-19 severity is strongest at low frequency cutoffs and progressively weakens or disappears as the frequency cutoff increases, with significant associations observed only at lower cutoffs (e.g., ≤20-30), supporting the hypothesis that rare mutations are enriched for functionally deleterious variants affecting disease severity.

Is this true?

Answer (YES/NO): NO